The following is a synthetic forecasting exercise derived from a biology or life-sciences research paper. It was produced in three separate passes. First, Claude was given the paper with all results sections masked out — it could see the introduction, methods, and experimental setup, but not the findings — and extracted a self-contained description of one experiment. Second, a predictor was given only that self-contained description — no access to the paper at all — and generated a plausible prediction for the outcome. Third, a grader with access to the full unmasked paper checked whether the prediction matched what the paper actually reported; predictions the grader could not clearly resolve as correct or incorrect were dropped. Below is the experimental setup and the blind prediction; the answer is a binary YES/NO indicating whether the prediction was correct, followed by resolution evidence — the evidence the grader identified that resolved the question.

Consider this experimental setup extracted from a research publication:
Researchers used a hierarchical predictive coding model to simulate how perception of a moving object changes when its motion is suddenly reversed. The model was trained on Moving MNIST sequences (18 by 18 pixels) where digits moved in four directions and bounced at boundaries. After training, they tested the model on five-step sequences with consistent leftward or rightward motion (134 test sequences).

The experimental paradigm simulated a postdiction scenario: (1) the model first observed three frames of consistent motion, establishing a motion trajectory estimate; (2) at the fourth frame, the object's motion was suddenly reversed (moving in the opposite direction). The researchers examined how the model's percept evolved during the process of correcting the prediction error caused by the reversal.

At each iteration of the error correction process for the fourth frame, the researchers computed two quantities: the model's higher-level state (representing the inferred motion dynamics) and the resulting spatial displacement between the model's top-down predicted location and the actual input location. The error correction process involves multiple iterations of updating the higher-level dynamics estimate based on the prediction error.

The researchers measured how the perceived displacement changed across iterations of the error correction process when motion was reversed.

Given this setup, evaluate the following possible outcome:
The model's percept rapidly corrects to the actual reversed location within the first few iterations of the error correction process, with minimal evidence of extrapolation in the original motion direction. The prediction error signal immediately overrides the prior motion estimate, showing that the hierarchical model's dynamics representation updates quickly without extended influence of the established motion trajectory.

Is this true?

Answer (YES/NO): NO